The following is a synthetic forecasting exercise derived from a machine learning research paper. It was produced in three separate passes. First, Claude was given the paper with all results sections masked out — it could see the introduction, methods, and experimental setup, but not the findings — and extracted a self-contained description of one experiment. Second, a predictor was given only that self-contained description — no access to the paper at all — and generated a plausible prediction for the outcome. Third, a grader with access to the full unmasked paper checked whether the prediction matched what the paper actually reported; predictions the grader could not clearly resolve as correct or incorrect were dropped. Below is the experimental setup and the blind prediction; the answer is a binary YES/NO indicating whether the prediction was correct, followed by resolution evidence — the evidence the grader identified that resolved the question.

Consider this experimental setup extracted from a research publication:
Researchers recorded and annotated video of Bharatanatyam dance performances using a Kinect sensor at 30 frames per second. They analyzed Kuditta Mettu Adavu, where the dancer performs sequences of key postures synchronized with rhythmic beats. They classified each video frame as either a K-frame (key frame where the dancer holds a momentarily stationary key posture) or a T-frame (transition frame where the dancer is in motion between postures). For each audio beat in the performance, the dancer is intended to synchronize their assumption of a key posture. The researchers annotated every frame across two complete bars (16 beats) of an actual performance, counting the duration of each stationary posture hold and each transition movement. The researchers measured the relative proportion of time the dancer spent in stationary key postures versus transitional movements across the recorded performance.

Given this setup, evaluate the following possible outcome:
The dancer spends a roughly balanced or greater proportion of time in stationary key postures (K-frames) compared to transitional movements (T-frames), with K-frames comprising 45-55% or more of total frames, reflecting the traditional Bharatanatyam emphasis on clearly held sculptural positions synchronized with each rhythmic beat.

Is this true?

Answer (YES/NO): YES